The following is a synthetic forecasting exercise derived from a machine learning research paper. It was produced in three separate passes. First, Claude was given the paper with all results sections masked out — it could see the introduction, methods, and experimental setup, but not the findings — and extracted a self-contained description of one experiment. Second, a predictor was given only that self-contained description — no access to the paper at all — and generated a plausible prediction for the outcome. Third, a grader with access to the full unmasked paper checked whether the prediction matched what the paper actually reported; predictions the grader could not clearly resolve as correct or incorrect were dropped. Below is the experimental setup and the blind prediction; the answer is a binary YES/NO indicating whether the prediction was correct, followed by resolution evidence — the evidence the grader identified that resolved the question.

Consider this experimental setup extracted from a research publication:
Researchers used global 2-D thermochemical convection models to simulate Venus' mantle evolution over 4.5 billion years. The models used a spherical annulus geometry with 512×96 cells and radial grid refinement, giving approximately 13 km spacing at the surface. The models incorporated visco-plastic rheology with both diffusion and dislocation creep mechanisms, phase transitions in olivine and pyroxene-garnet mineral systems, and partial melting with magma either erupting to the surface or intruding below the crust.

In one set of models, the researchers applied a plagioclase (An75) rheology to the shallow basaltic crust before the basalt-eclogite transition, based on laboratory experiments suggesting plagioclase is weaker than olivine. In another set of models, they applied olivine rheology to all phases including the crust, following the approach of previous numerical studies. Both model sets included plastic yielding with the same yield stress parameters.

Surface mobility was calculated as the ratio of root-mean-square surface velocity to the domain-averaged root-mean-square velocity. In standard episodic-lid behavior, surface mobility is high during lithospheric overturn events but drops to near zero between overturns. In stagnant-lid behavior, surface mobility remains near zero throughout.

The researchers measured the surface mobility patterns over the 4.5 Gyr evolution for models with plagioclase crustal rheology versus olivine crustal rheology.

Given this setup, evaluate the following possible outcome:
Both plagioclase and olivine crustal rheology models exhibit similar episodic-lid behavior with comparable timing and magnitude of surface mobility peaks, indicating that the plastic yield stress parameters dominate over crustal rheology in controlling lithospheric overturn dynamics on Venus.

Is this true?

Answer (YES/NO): NO